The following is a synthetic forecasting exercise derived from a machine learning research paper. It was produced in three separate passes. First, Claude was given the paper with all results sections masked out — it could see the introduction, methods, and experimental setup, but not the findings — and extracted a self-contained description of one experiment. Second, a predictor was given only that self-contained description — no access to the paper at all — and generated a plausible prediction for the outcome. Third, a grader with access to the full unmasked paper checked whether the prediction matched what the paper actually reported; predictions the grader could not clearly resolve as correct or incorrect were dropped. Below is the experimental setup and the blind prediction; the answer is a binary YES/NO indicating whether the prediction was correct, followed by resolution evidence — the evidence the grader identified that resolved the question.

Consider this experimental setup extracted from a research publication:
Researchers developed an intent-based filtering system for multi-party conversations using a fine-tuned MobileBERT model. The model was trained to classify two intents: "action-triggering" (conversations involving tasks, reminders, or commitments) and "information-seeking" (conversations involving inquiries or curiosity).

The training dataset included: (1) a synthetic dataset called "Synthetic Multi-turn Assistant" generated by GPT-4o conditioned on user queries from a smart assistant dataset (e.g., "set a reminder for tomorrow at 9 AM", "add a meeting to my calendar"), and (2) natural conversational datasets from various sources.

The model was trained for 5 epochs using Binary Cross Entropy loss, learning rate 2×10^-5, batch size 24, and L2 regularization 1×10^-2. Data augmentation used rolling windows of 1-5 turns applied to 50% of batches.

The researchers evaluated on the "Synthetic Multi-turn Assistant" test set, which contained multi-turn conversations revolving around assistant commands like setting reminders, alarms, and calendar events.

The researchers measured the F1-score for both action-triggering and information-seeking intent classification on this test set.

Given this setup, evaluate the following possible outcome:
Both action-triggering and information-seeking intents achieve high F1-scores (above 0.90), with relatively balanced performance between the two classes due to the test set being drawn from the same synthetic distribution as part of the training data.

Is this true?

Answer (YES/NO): NO